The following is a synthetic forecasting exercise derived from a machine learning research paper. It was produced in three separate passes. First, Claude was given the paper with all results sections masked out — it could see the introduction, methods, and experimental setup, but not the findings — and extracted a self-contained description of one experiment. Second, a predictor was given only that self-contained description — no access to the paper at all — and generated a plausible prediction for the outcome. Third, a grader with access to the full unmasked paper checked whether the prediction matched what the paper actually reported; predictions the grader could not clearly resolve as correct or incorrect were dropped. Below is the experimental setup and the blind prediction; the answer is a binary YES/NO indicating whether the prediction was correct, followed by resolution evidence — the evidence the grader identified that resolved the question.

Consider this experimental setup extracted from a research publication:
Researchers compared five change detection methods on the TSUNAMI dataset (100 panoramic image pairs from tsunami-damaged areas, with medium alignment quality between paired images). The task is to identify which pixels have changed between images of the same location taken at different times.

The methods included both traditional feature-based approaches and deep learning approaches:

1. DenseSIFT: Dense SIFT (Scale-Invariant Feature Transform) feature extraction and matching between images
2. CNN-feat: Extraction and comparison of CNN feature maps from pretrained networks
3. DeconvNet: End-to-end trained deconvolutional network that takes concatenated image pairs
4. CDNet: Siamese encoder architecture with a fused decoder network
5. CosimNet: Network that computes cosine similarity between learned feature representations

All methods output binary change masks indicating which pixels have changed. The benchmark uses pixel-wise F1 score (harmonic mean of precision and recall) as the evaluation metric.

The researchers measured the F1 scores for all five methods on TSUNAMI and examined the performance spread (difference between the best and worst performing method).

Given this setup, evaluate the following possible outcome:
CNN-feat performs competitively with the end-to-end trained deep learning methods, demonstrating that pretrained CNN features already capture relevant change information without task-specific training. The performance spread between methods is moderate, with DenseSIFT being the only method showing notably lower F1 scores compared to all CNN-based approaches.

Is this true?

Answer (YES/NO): NO